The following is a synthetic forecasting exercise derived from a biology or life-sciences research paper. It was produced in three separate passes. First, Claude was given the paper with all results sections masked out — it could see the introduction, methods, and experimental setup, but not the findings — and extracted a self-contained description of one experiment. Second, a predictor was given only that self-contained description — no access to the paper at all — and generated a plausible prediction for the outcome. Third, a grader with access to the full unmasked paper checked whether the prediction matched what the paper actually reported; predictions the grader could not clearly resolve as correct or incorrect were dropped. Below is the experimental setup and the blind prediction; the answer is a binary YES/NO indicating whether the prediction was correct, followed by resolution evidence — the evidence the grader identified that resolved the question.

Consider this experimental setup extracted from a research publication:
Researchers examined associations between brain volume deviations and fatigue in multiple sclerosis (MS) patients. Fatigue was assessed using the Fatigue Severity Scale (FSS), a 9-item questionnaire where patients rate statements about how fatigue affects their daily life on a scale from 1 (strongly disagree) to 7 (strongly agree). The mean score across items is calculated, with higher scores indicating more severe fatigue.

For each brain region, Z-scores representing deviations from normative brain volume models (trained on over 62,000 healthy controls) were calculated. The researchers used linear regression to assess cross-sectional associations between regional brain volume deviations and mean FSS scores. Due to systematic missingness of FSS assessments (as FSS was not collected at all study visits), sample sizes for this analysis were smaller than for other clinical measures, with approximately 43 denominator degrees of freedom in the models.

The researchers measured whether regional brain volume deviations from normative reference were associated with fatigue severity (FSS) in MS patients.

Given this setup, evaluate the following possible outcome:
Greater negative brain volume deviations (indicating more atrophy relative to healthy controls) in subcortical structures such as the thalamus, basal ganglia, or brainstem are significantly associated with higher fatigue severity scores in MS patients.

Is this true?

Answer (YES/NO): NO